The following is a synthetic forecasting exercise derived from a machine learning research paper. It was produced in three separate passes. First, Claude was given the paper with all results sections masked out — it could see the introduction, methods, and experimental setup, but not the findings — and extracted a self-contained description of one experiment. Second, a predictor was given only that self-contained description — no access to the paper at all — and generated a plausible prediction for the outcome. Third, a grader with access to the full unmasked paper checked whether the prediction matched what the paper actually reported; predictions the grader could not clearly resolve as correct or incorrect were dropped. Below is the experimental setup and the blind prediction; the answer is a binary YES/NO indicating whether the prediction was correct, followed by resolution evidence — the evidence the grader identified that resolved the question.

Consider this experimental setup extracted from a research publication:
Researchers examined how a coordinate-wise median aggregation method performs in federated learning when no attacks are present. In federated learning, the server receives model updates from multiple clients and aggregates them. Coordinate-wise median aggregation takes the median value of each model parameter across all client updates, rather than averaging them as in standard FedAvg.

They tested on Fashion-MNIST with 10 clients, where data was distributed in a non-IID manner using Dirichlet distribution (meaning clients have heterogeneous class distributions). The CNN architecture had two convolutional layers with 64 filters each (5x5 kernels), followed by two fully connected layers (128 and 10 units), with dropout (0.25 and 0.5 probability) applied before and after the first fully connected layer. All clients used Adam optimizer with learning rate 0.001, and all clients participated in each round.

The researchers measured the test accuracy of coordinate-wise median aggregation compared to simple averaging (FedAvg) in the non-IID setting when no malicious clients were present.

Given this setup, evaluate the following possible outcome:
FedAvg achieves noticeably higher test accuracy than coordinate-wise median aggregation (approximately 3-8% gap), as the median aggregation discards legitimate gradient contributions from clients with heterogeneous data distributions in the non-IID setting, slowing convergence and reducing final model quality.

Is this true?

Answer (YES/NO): NO